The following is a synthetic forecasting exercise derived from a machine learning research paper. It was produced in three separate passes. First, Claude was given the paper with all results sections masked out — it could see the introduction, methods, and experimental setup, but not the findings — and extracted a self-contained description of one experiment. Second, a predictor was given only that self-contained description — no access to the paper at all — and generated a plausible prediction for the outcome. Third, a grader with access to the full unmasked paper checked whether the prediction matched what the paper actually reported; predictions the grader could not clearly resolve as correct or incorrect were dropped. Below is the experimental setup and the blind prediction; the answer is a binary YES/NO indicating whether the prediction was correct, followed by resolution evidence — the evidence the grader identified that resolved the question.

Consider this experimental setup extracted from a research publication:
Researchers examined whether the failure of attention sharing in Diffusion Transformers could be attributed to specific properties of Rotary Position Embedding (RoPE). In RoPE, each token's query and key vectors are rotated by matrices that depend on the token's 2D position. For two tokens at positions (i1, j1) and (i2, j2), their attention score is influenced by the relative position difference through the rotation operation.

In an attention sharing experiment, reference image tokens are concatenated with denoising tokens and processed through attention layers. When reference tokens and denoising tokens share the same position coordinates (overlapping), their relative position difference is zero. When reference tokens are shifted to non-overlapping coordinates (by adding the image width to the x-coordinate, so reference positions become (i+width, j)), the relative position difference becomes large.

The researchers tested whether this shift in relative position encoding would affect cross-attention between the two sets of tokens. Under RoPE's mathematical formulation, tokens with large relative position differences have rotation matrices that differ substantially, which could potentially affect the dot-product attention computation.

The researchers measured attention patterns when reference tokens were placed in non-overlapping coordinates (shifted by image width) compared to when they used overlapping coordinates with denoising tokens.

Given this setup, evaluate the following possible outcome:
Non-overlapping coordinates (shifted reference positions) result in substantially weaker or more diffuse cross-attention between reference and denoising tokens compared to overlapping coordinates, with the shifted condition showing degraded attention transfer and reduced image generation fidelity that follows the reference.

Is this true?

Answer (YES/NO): YES